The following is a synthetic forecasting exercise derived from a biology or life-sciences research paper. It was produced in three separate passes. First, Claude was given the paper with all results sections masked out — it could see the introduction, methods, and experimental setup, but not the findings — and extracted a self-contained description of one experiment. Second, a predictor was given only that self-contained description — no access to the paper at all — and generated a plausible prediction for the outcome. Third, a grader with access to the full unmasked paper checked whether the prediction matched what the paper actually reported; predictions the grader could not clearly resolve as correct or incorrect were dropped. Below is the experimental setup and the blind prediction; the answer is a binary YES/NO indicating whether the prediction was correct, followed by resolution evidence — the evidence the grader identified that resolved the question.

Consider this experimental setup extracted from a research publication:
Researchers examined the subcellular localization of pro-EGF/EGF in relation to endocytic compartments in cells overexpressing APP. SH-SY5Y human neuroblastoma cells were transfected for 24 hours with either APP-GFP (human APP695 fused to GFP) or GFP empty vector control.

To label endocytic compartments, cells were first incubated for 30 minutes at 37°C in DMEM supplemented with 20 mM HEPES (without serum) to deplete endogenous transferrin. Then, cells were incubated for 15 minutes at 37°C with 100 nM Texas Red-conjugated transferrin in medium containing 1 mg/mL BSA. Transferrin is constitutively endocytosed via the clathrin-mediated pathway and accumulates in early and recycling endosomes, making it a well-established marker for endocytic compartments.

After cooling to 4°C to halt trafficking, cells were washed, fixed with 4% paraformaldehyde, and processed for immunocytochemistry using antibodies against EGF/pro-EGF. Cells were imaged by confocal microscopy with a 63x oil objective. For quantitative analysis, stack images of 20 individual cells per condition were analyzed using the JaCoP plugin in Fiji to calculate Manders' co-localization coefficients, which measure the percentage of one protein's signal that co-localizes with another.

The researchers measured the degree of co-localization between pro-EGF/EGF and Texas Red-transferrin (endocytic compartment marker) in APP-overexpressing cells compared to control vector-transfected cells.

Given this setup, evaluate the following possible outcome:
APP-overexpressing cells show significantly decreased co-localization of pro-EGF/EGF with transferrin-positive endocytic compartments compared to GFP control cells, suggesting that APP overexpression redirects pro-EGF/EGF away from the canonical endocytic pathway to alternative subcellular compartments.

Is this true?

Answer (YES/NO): NO